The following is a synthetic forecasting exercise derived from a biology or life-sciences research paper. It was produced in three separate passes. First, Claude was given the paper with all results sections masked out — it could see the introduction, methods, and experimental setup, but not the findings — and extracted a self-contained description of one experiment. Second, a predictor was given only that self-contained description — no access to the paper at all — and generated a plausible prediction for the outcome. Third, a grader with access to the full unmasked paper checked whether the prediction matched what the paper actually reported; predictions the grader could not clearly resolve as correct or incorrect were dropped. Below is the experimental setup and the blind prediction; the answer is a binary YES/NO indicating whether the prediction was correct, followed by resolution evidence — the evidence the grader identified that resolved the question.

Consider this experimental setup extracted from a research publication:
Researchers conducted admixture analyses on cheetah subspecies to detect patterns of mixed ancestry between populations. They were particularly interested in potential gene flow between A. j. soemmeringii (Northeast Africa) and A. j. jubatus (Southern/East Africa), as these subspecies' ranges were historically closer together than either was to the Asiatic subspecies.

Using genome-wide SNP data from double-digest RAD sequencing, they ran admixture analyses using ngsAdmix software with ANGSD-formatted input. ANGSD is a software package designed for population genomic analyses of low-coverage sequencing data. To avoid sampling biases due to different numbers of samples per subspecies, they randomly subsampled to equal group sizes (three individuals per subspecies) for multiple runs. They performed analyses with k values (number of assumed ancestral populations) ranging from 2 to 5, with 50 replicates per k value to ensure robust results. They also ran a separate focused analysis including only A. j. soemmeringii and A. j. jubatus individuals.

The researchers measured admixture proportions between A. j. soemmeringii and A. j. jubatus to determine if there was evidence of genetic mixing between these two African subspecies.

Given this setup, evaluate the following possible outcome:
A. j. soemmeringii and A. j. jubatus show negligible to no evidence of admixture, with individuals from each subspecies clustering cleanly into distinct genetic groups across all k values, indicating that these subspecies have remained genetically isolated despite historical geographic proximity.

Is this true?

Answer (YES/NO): YES